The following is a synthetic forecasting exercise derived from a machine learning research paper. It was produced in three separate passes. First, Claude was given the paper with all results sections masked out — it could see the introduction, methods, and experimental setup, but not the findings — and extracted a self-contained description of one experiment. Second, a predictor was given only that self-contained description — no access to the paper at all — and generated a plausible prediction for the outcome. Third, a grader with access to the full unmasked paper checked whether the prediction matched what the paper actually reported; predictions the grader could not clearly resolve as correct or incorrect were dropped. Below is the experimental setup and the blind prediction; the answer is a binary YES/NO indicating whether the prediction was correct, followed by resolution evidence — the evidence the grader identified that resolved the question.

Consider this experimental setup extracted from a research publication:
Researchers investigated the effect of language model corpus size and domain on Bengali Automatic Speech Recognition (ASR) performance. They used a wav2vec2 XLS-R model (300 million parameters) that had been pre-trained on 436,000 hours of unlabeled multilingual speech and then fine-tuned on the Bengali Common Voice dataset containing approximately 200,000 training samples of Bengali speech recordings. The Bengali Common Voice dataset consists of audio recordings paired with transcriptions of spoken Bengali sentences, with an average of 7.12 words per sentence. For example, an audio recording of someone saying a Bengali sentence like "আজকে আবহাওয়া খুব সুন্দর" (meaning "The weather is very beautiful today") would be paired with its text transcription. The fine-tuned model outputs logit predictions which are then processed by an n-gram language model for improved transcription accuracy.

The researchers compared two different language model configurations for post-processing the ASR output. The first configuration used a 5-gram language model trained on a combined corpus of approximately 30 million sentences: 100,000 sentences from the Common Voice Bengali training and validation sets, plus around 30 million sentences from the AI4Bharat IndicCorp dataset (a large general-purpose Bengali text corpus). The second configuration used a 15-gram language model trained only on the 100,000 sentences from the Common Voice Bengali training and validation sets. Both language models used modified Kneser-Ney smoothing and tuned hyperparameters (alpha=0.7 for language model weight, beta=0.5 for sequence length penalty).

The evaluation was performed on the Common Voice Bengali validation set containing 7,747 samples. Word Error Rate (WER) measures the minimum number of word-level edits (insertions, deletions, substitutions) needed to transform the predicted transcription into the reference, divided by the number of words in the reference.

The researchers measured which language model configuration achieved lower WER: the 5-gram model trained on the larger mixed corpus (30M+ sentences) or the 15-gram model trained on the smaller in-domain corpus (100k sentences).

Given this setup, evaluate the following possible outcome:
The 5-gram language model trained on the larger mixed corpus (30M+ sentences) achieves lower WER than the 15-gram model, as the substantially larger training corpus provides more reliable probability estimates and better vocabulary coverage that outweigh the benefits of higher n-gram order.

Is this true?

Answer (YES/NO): NO